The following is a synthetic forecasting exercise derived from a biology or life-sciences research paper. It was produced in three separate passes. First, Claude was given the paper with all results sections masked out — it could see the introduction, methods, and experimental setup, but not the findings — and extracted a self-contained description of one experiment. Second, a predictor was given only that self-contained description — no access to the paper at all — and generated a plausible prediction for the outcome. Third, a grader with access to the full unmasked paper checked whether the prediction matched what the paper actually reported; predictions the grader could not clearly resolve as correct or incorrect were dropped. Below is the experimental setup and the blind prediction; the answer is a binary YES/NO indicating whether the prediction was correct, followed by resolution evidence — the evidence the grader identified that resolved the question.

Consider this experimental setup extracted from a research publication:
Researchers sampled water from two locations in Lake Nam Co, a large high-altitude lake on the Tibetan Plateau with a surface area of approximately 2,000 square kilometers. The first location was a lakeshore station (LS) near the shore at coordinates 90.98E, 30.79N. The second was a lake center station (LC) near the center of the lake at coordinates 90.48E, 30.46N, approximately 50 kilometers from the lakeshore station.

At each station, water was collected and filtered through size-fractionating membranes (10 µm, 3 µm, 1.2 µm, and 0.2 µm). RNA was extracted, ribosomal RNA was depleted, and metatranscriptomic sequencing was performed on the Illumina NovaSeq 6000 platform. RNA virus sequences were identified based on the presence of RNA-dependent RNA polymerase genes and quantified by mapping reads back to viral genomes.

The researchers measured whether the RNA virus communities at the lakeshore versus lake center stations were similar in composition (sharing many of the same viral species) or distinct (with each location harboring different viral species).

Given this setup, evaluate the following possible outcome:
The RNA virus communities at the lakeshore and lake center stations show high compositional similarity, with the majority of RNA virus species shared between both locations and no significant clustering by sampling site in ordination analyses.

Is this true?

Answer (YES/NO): NO